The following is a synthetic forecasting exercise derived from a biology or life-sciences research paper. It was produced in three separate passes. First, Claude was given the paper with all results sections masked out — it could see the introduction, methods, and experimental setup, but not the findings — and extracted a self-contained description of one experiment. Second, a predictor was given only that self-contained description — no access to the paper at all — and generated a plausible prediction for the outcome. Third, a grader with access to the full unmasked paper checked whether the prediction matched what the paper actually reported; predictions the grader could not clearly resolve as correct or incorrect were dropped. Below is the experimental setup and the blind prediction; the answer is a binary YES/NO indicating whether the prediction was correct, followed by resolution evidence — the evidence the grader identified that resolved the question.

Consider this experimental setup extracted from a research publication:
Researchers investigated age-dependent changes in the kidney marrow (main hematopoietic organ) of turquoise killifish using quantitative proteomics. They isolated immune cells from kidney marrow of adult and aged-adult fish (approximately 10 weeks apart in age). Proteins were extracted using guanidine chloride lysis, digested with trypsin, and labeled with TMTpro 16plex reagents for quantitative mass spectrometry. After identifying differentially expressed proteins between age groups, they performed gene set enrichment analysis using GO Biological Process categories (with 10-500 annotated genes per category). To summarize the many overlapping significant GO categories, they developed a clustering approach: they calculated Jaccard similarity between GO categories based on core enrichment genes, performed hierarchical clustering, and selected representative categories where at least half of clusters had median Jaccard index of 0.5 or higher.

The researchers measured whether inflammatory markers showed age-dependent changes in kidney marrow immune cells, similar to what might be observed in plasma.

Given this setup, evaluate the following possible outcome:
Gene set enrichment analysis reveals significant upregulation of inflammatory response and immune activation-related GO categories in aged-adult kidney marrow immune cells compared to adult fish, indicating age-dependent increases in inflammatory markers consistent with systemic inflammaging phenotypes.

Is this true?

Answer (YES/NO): YES